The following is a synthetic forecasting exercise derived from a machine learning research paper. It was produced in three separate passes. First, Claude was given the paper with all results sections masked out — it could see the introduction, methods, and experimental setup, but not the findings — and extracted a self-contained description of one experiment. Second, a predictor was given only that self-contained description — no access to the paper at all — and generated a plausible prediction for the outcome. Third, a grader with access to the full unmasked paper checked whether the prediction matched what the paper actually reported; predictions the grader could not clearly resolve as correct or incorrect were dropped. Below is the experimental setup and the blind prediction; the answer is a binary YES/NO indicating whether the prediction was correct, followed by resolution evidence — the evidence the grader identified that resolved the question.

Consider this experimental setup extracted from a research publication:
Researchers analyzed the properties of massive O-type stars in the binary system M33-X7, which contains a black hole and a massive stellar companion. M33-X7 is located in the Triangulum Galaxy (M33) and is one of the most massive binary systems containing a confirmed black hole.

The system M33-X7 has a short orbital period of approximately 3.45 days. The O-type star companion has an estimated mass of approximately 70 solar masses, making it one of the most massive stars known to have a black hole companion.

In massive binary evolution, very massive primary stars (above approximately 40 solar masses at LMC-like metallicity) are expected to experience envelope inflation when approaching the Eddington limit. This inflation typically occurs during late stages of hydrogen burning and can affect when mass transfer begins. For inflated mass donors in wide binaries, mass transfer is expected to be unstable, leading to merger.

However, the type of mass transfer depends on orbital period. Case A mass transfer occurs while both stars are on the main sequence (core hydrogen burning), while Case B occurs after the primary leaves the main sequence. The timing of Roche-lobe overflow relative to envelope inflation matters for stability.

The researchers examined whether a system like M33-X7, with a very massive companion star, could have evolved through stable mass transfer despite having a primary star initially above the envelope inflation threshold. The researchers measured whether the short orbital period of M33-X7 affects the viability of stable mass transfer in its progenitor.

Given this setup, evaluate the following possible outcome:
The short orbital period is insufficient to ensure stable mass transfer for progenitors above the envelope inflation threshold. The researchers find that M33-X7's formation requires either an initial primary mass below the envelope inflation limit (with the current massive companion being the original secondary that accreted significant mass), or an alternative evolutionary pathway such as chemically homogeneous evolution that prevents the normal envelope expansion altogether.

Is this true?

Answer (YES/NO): NO